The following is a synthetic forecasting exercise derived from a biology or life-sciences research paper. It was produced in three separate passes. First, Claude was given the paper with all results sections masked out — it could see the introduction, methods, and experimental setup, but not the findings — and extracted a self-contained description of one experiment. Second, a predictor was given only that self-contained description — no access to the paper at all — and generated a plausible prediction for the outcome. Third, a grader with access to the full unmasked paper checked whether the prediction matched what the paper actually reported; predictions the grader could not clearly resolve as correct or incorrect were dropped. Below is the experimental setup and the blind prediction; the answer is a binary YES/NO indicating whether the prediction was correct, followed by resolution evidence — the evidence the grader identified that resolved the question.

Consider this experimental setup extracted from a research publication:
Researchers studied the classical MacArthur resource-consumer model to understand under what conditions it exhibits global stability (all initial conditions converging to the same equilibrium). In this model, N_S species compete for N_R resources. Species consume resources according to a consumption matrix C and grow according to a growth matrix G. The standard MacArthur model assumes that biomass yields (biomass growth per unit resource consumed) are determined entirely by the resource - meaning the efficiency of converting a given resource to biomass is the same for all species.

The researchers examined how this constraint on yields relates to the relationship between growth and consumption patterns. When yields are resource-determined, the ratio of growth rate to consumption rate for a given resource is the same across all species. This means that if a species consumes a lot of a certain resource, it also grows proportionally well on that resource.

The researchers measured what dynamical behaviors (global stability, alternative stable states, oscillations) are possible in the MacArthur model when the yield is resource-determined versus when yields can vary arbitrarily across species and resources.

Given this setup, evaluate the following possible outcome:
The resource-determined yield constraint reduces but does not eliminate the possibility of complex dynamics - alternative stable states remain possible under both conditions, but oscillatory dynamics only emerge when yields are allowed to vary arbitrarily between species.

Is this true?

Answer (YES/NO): NO